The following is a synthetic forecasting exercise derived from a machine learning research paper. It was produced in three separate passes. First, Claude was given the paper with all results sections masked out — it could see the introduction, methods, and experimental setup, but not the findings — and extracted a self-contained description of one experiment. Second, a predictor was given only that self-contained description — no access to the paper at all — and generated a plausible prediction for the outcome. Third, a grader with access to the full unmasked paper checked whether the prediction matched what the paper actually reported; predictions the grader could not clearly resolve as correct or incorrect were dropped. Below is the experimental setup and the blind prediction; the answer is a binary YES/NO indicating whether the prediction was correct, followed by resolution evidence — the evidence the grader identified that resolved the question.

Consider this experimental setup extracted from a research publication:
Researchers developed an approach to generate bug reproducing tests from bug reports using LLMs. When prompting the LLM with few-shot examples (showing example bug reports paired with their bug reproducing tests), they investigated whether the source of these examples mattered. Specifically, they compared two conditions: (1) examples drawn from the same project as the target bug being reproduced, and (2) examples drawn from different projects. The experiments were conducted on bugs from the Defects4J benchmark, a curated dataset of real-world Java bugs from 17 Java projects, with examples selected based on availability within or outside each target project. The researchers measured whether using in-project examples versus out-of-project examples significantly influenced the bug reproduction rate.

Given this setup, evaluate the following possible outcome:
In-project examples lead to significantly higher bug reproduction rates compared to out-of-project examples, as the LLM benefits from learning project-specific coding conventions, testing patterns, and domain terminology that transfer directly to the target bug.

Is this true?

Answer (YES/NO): NO